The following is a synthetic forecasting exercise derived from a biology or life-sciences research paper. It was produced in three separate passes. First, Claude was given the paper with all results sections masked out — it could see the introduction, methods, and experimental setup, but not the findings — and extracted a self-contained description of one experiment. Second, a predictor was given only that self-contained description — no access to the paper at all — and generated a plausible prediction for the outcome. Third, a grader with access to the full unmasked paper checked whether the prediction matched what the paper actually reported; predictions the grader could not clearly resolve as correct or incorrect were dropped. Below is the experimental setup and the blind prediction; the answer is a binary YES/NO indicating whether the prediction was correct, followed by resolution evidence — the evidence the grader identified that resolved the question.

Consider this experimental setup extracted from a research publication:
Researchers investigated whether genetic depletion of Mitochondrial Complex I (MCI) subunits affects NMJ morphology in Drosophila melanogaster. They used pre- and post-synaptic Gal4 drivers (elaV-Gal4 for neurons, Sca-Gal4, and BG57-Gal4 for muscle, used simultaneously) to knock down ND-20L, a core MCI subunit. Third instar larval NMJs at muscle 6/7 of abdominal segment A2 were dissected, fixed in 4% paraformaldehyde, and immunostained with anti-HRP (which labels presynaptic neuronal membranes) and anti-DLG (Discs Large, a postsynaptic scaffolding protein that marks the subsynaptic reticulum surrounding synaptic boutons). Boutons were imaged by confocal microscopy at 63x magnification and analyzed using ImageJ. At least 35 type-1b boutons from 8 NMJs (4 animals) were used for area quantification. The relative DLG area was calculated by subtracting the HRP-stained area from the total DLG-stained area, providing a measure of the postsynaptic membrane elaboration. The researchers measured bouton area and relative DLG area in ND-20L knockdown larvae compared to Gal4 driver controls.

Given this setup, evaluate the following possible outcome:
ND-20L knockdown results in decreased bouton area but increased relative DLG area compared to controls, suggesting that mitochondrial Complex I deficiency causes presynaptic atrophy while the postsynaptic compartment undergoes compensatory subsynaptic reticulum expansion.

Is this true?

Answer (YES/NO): NO